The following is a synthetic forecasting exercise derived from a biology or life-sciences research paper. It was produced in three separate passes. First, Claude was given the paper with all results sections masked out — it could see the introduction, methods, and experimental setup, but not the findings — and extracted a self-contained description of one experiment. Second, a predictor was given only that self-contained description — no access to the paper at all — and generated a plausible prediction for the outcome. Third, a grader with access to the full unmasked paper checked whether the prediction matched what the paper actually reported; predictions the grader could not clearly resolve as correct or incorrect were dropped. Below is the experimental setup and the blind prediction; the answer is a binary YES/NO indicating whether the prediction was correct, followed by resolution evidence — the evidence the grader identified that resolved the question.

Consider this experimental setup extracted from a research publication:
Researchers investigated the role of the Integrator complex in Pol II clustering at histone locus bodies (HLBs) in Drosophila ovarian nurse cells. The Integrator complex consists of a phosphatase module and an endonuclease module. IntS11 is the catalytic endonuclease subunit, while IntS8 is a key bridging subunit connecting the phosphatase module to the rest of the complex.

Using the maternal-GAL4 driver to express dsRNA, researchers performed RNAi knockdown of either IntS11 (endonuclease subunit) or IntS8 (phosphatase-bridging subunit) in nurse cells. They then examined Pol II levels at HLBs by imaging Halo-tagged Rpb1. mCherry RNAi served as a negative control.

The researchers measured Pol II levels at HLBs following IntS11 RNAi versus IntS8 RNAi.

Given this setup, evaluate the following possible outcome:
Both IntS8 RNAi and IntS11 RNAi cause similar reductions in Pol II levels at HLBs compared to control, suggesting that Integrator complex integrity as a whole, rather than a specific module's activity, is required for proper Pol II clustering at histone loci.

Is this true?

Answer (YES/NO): NO